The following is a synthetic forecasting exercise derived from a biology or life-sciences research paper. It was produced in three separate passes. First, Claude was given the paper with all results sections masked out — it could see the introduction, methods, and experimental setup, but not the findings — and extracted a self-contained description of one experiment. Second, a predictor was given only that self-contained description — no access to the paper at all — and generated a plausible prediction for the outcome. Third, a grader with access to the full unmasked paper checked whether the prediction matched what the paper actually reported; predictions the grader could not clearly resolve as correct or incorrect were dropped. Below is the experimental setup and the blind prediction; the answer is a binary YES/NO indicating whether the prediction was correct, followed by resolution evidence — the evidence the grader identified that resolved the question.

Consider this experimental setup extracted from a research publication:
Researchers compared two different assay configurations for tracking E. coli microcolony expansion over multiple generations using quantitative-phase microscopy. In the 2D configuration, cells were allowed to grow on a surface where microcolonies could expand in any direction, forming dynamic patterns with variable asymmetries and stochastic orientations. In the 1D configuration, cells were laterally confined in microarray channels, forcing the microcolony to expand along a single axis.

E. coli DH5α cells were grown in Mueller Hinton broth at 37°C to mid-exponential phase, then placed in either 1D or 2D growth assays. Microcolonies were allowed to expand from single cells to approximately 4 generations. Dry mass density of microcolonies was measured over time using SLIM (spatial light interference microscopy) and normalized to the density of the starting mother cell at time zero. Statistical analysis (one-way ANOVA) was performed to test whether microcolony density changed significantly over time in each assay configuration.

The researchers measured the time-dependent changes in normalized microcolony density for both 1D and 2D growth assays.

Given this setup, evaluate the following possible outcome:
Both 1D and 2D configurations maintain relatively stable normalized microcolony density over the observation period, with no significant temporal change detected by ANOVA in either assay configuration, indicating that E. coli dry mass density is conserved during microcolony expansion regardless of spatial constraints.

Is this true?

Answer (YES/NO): NO